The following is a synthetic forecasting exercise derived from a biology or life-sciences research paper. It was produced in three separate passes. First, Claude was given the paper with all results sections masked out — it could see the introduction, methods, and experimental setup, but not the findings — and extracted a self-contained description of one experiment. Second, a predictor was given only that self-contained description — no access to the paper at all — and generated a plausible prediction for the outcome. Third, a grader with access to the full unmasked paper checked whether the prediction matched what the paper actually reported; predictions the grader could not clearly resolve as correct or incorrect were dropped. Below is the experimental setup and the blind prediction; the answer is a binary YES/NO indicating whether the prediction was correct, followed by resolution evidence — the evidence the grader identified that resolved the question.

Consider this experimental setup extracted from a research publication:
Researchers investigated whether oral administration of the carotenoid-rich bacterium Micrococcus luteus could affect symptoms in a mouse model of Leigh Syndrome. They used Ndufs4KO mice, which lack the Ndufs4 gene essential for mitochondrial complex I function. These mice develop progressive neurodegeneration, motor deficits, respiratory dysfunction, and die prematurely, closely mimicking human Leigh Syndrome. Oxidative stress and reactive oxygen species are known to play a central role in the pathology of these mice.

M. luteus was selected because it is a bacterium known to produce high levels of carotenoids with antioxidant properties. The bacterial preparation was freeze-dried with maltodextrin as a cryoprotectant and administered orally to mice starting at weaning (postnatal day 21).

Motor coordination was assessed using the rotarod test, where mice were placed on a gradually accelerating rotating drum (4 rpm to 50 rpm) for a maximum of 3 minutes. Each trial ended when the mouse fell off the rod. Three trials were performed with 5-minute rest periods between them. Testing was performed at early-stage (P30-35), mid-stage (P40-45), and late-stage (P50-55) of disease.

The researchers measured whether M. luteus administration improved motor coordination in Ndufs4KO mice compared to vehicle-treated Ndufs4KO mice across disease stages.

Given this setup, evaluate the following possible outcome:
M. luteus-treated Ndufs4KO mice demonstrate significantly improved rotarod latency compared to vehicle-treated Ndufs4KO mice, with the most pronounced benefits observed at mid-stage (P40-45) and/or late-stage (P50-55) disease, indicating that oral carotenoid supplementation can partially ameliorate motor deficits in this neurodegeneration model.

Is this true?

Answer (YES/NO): NO